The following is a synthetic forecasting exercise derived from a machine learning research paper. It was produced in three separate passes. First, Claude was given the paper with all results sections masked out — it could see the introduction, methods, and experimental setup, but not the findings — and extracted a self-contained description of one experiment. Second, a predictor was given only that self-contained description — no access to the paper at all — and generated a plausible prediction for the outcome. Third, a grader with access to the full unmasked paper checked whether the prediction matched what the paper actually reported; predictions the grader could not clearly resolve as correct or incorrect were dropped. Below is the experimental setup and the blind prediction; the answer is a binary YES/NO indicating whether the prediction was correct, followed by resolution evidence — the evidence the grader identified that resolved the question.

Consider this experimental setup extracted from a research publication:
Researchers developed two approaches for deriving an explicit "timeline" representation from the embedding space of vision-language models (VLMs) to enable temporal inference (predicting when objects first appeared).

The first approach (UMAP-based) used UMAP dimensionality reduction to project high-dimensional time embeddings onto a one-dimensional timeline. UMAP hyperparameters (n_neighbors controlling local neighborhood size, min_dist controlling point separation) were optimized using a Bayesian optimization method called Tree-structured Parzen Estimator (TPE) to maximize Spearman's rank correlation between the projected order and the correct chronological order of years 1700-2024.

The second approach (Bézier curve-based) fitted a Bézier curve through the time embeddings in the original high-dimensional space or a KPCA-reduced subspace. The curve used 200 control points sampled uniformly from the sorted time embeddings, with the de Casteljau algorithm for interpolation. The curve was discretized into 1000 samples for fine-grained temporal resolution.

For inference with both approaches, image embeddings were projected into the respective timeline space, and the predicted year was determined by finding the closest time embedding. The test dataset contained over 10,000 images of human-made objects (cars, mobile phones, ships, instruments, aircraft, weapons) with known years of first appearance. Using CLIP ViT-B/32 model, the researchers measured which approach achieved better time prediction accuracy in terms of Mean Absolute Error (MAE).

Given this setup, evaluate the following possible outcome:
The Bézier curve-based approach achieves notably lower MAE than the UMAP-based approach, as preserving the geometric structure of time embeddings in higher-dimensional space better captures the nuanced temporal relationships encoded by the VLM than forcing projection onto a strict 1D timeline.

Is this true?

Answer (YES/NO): YES